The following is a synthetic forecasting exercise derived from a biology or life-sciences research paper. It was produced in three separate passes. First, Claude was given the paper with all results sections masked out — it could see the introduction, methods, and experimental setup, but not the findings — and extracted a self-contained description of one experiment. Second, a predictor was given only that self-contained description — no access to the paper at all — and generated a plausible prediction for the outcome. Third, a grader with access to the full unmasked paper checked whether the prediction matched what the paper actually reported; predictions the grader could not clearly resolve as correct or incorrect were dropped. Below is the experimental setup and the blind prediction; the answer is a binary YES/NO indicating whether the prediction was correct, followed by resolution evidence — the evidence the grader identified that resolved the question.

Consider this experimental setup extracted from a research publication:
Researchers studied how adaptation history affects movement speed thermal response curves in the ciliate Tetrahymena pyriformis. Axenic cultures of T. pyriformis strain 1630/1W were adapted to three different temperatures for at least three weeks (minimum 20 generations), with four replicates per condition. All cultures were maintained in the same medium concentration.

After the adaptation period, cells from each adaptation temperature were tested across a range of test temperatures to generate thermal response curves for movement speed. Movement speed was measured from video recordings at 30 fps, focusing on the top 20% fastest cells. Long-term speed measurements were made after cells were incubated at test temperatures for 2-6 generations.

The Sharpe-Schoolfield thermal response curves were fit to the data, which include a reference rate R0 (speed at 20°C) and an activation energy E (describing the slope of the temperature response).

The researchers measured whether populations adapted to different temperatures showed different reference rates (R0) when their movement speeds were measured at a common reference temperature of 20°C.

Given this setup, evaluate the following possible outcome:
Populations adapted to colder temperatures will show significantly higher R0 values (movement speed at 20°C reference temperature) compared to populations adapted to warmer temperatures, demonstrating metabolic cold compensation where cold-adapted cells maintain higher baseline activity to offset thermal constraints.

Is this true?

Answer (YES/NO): NO